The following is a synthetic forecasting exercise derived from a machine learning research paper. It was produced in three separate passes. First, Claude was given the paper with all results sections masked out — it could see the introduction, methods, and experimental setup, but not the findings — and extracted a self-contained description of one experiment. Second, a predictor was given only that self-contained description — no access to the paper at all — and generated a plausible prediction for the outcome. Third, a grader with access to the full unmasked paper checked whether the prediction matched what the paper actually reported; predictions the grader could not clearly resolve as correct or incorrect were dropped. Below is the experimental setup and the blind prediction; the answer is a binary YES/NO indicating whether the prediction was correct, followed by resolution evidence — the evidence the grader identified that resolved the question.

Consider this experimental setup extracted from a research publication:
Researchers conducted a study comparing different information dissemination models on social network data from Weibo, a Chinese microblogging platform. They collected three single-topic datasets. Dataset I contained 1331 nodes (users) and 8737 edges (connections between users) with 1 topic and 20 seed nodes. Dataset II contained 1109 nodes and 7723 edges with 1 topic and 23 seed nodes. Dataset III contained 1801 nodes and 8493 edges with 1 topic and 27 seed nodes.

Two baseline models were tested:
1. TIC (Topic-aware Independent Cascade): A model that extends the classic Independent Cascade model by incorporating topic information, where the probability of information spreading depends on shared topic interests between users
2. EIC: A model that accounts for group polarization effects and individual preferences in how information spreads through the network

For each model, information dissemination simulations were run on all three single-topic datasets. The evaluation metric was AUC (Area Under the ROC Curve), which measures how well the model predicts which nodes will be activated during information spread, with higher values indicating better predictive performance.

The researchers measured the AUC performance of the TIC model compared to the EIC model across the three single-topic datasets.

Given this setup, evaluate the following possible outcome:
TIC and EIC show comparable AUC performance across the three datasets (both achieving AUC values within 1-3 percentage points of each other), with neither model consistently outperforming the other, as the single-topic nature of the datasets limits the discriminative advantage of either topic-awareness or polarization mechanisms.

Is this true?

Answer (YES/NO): NO